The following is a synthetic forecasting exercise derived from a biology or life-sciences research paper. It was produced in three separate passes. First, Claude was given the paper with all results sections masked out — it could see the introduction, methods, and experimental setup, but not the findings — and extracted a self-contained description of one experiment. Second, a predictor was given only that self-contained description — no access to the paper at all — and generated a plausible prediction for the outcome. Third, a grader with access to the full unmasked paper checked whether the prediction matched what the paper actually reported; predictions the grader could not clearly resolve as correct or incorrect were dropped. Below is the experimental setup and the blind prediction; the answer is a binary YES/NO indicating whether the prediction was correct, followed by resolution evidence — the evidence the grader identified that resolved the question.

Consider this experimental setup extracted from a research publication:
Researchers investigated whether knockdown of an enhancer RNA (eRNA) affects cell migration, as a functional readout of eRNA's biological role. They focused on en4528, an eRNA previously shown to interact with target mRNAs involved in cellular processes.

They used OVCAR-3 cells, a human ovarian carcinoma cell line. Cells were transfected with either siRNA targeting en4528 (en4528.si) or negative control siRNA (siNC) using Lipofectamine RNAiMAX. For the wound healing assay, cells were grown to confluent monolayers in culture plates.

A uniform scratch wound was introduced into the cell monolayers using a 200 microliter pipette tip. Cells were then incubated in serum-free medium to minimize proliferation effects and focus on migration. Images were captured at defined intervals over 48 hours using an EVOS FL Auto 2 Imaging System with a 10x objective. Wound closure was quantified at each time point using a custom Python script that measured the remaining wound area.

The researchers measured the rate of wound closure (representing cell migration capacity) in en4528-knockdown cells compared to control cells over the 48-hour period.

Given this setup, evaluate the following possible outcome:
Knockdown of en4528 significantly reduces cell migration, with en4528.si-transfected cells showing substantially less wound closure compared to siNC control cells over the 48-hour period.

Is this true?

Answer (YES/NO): NO